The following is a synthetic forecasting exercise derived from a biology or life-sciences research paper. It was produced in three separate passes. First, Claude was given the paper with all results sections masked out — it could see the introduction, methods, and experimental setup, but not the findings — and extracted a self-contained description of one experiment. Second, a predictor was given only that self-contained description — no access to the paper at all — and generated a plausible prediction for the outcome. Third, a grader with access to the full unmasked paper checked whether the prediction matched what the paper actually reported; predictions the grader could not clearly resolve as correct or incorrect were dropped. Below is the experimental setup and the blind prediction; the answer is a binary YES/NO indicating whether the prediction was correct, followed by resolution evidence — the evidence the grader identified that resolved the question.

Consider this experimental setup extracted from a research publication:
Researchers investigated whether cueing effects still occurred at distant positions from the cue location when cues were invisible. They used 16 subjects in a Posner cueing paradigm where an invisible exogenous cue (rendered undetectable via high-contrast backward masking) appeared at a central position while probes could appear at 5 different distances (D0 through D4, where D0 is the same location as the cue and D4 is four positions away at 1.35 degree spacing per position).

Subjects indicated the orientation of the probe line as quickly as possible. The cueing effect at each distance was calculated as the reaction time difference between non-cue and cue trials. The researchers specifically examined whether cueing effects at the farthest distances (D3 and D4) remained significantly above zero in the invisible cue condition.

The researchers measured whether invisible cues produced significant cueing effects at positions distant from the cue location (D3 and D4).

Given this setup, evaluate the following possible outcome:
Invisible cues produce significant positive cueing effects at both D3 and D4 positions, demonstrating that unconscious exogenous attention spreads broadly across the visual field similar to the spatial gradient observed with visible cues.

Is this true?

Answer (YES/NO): NO